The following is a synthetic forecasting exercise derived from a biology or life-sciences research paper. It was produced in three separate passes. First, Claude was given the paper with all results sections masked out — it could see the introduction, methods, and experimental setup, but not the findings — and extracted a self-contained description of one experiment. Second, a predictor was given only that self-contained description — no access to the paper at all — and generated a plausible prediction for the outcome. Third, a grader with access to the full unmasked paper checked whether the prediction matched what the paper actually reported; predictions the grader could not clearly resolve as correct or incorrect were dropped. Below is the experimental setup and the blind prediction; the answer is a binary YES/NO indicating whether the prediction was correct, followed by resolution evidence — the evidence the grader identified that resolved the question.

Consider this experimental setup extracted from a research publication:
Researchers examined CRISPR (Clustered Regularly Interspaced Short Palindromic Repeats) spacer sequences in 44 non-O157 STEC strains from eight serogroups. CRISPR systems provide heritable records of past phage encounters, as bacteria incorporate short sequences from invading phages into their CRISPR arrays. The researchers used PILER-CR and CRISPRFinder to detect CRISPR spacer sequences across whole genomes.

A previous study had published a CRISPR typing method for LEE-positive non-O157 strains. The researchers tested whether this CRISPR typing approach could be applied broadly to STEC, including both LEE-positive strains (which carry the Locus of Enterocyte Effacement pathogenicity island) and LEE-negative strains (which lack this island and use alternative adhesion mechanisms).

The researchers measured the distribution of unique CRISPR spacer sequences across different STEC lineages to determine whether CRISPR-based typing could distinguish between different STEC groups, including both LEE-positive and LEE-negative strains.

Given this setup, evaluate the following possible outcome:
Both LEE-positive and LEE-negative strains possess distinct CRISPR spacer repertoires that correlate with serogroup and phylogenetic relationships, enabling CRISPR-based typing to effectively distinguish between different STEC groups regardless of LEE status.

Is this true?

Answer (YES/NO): NO